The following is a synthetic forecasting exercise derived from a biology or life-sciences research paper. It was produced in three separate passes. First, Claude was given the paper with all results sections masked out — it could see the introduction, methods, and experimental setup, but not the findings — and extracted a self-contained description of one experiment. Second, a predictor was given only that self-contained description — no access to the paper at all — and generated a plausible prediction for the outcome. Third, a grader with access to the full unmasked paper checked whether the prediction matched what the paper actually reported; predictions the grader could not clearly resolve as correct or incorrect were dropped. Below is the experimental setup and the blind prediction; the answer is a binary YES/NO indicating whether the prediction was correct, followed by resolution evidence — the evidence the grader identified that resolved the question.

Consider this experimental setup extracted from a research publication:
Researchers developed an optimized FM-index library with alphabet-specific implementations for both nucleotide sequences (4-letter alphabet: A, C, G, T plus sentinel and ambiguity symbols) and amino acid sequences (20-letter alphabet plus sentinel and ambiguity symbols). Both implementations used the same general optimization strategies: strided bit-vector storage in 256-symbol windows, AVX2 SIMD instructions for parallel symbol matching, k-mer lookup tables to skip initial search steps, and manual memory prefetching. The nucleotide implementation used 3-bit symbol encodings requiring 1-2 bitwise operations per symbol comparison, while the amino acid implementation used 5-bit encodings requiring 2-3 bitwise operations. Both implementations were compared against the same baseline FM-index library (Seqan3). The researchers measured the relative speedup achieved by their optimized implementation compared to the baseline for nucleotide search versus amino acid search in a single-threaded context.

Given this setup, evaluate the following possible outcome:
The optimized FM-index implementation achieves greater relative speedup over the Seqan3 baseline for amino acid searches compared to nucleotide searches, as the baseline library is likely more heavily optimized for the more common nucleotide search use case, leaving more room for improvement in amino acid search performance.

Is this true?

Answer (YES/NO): YES